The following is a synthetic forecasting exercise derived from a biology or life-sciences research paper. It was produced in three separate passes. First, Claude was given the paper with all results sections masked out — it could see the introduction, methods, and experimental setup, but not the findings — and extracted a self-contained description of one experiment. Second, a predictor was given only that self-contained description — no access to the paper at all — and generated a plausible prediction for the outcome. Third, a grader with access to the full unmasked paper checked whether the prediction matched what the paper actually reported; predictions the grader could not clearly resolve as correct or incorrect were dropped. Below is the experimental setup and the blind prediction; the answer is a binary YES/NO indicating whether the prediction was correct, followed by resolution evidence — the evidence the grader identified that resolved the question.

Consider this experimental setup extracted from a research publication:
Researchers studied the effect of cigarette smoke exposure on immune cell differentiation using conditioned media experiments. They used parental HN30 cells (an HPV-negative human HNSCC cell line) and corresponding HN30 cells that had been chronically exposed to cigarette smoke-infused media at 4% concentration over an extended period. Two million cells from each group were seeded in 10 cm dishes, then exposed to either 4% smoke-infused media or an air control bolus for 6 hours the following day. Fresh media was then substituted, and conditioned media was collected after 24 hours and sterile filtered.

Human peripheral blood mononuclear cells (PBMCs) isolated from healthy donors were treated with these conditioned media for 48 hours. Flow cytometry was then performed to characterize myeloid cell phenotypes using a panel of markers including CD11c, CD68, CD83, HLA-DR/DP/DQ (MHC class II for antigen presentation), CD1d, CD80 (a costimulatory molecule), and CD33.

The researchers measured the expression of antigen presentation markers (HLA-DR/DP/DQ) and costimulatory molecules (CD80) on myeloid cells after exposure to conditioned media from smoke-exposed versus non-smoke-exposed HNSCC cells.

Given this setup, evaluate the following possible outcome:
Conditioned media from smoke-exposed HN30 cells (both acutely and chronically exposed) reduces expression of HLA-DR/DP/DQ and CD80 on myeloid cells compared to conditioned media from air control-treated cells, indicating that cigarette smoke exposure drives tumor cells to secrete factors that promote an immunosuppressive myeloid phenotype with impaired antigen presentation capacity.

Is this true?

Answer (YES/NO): YES